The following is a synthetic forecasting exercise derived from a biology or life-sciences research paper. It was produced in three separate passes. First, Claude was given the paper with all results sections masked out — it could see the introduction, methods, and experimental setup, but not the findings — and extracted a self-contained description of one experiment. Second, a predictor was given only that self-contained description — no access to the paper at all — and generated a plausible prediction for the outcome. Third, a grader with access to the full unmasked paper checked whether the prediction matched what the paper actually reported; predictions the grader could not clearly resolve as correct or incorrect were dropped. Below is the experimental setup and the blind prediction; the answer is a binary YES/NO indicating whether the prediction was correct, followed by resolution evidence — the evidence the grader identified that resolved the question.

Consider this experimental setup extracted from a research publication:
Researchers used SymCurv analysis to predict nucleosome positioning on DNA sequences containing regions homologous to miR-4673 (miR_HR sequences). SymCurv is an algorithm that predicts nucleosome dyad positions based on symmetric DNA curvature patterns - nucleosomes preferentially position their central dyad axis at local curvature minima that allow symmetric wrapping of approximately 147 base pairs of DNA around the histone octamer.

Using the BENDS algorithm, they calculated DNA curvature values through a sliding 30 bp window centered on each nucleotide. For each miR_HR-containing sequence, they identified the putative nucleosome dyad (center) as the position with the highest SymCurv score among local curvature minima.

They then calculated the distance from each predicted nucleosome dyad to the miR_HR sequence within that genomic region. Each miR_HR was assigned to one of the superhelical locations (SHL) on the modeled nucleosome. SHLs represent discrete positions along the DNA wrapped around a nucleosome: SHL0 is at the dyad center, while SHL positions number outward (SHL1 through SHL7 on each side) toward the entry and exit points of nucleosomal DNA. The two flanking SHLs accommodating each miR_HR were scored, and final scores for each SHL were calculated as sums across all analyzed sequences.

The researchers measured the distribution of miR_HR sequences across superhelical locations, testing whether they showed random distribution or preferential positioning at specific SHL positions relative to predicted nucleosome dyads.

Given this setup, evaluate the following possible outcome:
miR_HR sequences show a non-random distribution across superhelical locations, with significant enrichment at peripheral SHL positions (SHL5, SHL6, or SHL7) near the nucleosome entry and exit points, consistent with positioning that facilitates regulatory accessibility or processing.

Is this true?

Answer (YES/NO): NO